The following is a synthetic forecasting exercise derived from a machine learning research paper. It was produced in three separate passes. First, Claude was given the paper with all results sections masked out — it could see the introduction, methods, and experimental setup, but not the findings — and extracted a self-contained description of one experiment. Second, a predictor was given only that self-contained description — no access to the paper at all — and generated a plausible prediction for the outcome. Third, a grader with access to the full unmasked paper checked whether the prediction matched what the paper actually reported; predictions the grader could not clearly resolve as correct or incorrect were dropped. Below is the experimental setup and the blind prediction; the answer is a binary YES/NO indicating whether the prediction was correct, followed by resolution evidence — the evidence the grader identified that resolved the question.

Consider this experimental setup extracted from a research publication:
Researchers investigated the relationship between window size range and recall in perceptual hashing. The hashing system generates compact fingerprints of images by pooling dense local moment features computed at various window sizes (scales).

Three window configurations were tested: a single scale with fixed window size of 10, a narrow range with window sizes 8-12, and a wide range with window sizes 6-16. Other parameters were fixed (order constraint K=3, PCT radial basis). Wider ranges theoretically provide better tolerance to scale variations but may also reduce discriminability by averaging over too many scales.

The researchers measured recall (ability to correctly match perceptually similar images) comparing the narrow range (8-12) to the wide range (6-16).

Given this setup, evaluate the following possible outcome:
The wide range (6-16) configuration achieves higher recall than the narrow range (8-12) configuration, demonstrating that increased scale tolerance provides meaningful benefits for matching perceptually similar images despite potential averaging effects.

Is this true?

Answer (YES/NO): NO